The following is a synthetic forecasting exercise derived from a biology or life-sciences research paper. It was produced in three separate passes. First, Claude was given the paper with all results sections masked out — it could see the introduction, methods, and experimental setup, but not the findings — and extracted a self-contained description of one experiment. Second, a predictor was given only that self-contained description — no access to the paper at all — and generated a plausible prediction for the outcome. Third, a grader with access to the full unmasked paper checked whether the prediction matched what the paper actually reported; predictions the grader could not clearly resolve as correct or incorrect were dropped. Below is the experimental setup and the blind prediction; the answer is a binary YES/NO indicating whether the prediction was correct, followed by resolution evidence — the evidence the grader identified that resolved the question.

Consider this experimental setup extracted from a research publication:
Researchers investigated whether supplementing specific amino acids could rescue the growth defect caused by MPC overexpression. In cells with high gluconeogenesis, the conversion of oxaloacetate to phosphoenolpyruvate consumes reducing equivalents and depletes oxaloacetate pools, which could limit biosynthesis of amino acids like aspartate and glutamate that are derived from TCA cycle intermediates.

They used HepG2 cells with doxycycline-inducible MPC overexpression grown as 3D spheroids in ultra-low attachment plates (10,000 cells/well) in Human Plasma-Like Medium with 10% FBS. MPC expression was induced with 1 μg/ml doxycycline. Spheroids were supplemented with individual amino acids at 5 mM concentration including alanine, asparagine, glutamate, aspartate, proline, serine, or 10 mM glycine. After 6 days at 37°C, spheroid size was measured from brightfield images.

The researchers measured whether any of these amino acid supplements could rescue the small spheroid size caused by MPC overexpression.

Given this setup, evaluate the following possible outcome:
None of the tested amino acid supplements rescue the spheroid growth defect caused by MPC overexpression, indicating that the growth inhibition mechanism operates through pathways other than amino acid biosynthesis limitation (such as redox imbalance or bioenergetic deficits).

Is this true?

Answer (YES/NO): NO